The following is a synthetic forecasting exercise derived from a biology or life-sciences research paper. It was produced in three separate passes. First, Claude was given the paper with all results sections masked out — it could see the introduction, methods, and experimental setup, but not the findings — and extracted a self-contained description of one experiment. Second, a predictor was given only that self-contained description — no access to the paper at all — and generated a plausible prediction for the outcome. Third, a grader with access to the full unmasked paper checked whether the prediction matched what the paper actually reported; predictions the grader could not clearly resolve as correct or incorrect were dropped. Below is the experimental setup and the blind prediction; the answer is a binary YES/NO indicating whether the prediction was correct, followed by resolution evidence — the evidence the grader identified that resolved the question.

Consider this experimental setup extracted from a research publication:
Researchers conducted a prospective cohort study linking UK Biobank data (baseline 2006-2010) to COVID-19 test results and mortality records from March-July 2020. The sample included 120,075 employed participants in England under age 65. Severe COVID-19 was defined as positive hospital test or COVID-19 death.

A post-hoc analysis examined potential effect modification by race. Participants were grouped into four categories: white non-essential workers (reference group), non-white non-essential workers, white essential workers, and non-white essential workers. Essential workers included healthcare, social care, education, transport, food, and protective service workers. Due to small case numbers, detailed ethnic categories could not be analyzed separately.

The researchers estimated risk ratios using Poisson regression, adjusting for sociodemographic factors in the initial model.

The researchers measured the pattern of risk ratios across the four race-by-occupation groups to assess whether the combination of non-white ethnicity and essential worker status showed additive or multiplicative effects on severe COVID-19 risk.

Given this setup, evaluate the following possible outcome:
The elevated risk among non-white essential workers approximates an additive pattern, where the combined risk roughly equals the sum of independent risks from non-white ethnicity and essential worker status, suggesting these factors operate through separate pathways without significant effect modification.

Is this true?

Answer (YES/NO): NO